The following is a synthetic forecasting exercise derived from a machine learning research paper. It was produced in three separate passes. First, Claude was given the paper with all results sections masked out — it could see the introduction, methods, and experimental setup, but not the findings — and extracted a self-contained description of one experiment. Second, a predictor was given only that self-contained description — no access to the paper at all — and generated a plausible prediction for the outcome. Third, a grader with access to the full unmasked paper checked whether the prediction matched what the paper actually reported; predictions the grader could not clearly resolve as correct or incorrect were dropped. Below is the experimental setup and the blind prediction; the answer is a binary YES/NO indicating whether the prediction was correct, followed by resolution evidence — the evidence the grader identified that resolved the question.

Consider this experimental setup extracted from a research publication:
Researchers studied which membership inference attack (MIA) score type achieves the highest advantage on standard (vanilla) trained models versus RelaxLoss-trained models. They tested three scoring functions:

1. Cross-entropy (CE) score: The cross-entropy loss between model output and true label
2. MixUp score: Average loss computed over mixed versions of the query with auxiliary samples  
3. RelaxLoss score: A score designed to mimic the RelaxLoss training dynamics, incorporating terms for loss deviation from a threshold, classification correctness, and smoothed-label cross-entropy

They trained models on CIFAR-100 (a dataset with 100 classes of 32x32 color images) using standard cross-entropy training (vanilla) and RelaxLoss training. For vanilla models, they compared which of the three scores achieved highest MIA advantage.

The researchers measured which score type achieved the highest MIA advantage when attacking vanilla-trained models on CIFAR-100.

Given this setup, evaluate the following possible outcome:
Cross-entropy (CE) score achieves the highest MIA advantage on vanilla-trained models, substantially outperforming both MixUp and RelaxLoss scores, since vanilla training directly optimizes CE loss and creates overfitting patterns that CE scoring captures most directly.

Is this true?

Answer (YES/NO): YES